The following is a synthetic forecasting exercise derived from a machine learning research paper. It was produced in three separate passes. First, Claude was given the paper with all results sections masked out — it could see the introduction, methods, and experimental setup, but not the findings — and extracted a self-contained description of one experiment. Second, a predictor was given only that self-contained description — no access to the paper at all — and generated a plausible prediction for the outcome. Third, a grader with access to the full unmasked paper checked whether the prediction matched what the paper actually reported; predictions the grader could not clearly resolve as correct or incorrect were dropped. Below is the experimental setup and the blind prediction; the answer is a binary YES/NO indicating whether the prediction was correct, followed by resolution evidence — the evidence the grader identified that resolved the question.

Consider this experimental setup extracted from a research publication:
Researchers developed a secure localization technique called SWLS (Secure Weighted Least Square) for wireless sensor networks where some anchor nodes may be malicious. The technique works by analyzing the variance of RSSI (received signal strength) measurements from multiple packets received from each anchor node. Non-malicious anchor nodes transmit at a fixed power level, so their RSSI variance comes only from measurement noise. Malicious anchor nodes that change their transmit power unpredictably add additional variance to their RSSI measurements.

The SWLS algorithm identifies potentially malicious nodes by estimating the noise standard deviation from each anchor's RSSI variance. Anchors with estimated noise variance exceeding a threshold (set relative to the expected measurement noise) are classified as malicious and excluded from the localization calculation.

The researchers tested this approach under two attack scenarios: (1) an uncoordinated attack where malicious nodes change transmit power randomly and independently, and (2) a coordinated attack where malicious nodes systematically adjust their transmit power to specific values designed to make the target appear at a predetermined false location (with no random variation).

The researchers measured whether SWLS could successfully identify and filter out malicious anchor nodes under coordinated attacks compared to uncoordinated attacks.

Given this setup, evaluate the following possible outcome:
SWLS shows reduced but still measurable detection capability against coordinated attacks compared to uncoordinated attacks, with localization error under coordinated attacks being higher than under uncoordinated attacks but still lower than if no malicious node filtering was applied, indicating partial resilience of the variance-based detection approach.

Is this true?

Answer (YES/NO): NO